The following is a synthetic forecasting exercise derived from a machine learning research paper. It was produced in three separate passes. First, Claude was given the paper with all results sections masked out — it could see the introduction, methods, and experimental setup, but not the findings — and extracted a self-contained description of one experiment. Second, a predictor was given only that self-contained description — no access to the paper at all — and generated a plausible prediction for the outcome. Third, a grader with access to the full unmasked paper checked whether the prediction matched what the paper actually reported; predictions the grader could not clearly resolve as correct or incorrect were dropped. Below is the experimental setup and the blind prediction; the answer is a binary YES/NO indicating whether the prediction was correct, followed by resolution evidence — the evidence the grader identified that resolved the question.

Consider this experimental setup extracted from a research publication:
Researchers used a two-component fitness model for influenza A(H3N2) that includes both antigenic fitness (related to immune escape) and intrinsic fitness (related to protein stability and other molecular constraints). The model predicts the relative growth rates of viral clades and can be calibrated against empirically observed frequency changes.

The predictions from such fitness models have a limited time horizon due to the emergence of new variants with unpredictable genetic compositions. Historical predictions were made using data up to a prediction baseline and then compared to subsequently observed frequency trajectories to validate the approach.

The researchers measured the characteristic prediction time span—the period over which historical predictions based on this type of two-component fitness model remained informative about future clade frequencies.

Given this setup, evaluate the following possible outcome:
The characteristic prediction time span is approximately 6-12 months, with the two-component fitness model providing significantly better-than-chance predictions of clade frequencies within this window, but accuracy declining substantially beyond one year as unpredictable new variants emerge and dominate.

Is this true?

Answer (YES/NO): NO